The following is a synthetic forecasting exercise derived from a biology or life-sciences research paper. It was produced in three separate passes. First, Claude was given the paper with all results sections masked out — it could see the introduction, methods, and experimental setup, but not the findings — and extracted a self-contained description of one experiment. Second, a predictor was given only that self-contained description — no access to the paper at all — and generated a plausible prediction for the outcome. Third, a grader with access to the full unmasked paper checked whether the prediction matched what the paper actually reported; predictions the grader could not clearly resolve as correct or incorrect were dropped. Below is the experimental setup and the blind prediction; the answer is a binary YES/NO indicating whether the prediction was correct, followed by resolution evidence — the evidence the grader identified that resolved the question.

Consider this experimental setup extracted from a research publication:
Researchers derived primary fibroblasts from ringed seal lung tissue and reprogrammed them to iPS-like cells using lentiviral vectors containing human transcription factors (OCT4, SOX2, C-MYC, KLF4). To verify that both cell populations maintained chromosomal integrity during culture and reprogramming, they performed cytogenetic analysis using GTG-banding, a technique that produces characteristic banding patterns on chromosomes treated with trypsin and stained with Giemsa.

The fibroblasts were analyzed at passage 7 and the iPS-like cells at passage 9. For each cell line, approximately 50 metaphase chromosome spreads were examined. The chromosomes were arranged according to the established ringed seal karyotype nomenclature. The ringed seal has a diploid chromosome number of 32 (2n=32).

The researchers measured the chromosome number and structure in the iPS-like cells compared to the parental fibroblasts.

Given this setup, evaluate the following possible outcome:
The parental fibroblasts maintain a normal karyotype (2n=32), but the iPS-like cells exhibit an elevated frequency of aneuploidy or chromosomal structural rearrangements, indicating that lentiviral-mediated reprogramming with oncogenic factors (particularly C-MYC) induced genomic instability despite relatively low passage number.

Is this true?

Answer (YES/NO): NO